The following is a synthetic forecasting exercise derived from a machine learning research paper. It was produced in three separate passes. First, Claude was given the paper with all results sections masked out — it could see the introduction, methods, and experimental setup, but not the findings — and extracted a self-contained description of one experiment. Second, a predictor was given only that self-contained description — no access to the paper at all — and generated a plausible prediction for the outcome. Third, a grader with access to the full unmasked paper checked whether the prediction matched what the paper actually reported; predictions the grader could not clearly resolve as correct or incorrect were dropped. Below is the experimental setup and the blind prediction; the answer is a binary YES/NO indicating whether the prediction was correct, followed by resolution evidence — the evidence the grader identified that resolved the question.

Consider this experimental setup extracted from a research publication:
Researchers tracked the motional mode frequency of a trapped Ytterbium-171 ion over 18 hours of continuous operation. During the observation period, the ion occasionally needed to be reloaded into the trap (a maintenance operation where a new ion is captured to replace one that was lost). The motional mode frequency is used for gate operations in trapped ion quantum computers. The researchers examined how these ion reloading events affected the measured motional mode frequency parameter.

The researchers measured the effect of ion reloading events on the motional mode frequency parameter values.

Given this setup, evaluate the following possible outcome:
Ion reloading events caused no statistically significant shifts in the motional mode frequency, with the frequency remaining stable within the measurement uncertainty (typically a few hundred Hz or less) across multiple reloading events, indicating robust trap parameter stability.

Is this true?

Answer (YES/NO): NO